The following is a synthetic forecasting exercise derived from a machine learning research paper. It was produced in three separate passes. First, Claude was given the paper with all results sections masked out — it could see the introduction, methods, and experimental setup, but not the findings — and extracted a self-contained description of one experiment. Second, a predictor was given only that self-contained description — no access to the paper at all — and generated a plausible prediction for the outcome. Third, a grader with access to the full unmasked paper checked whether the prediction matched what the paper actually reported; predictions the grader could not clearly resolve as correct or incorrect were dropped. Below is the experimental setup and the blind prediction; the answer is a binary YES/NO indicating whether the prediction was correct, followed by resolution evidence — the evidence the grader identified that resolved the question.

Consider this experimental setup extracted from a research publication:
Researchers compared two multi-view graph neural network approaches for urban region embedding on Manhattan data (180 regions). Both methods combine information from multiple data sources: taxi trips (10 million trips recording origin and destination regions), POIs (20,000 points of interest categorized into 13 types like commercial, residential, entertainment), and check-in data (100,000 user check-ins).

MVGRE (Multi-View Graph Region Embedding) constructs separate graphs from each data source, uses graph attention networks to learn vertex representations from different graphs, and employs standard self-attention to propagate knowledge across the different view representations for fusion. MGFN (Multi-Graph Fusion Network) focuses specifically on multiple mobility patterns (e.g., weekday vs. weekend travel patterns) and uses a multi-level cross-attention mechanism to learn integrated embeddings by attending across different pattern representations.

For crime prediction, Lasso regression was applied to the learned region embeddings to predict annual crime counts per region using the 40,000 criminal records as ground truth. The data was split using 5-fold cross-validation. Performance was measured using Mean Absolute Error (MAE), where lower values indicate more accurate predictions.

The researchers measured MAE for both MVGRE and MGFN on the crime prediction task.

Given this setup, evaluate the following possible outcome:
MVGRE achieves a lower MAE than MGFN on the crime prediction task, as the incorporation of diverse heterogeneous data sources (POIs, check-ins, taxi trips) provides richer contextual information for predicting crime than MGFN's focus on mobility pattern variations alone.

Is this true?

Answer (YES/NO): NO